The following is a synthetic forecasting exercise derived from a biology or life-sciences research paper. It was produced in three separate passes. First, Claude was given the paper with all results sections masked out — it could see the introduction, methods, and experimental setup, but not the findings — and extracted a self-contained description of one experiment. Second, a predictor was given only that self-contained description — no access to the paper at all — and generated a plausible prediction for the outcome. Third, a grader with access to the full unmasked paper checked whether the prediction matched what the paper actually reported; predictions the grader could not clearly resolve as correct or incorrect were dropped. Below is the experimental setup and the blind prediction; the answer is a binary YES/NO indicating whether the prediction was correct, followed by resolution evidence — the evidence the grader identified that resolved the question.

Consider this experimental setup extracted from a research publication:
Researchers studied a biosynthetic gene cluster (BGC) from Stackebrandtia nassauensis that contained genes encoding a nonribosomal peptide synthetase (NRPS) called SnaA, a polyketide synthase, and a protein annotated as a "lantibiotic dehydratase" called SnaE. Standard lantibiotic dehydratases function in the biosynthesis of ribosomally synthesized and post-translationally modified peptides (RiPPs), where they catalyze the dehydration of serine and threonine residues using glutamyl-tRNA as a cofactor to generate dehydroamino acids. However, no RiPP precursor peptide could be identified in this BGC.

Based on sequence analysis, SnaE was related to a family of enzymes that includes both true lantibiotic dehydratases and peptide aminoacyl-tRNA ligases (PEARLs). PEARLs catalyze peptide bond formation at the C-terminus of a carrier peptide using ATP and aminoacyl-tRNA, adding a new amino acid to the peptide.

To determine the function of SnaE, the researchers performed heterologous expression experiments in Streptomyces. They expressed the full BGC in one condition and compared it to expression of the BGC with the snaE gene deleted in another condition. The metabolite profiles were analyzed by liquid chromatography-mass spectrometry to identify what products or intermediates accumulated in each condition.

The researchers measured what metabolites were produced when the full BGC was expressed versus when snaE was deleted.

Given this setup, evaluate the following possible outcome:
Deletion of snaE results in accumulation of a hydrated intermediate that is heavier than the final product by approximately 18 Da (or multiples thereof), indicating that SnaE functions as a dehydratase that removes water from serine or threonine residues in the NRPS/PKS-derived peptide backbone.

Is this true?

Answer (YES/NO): NO